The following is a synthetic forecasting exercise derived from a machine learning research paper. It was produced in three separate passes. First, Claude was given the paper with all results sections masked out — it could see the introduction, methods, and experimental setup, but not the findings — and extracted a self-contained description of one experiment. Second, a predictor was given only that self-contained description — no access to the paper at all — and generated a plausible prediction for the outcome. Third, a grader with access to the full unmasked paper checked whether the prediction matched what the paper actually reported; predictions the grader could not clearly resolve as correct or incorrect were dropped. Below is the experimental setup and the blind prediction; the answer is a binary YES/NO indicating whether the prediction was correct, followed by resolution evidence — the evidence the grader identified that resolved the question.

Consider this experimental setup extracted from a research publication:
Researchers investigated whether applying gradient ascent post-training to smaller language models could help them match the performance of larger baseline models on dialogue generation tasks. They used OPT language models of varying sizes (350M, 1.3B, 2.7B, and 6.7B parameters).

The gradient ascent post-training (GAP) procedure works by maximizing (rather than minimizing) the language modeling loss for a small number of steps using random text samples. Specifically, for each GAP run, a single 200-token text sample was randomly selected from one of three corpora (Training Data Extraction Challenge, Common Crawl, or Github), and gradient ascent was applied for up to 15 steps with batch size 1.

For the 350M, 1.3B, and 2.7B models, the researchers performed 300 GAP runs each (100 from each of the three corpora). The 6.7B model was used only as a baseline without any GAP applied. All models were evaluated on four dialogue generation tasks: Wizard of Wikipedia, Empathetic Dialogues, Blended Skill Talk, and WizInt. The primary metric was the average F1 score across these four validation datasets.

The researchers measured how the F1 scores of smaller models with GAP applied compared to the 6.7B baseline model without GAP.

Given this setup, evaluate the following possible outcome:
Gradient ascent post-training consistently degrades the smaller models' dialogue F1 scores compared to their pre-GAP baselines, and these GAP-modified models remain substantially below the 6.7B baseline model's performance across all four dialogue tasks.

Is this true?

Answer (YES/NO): NO